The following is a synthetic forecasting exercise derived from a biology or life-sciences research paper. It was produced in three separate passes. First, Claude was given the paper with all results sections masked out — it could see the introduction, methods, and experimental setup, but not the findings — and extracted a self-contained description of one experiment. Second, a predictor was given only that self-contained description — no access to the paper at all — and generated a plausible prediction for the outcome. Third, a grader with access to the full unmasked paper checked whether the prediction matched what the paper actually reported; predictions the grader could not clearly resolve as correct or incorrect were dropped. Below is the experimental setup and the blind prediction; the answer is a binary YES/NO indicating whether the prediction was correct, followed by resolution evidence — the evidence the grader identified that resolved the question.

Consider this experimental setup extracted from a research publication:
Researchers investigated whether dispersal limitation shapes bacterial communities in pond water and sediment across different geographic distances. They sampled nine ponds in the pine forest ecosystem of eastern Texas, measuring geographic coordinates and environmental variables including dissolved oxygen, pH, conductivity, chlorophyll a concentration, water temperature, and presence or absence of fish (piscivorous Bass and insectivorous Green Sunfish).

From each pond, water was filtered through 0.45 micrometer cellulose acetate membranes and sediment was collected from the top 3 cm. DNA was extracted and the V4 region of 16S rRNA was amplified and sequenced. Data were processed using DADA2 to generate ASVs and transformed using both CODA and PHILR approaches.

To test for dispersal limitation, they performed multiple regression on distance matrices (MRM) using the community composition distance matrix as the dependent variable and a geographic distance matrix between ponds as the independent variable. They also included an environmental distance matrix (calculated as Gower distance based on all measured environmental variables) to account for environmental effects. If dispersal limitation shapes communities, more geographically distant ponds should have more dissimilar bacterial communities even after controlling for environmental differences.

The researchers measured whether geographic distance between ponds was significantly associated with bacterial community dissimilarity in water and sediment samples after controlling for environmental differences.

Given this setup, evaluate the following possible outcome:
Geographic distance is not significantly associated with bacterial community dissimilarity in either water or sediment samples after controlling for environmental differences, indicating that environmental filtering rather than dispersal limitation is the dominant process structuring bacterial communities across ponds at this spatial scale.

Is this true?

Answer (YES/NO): YES